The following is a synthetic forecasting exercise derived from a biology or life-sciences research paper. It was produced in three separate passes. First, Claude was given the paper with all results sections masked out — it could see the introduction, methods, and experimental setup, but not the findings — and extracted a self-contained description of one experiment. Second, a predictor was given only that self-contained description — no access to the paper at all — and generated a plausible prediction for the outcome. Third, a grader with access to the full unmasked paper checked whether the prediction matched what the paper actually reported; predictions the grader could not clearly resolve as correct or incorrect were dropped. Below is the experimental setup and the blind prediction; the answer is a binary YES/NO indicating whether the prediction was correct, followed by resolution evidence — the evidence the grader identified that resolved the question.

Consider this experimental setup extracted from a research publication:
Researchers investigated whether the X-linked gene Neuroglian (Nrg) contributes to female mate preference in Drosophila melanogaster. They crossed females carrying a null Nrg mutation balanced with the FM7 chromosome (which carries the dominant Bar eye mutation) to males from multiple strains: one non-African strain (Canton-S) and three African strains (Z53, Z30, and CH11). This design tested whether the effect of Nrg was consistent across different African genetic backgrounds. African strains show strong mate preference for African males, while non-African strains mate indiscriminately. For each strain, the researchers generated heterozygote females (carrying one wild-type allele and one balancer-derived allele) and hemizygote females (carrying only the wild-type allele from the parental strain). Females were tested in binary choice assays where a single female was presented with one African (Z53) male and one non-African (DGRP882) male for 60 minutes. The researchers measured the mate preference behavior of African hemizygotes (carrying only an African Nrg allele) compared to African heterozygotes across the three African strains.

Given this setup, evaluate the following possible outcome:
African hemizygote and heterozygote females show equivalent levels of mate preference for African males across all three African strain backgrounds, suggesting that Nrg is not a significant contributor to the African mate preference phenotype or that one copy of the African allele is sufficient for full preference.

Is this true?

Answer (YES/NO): NO